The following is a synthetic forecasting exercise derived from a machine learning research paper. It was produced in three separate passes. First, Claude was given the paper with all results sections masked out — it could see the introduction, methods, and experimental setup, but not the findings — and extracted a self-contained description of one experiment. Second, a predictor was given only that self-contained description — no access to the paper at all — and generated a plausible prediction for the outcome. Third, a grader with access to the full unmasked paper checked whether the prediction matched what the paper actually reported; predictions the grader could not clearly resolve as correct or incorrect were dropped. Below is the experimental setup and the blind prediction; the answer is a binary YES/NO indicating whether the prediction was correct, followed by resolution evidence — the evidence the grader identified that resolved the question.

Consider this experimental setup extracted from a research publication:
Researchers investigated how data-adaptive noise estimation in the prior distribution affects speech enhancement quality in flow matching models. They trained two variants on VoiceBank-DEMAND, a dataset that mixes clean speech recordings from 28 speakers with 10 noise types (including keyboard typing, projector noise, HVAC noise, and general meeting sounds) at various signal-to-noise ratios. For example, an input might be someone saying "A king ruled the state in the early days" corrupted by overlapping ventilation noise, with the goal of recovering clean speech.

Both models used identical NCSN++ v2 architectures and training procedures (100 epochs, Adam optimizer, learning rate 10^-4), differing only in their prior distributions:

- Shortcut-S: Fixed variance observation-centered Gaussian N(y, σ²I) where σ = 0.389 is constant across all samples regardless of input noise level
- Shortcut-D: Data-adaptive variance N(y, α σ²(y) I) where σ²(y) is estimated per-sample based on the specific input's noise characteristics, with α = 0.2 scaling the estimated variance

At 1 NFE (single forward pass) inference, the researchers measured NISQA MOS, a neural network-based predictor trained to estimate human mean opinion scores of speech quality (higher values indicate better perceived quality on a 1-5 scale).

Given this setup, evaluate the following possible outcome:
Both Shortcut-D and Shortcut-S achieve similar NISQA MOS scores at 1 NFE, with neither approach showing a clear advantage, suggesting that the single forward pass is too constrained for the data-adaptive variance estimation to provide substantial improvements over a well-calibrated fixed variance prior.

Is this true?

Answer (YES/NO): NO